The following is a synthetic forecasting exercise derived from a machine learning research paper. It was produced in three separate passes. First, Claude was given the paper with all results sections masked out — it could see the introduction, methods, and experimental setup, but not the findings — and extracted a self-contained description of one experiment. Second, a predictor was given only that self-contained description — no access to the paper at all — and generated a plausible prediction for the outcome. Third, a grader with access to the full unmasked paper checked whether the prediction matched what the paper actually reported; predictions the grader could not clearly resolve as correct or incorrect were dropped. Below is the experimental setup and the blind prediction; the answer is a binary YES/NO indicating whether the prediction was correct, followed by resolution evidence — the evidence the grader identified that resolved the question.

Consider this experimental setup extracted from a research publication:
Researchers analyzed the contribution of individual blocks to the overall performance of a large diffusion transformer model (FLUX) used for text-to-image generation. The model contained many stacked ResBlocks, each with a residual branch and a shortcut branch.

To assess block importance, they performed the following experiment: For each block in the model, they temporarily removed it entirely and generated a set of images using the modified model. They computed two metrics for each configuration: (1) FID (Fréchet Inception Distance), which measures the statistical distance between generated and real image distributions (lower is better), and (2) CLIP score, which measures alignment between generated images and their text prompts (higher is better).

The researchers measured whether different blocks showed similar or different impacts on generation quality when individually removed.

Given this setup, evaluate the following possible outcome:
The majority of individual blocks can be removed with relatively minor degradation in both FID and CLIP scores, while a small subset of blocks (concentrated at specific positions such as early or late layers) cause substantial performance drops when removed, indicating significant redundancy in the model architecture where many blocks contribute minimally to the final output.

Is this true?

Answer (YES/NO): NO